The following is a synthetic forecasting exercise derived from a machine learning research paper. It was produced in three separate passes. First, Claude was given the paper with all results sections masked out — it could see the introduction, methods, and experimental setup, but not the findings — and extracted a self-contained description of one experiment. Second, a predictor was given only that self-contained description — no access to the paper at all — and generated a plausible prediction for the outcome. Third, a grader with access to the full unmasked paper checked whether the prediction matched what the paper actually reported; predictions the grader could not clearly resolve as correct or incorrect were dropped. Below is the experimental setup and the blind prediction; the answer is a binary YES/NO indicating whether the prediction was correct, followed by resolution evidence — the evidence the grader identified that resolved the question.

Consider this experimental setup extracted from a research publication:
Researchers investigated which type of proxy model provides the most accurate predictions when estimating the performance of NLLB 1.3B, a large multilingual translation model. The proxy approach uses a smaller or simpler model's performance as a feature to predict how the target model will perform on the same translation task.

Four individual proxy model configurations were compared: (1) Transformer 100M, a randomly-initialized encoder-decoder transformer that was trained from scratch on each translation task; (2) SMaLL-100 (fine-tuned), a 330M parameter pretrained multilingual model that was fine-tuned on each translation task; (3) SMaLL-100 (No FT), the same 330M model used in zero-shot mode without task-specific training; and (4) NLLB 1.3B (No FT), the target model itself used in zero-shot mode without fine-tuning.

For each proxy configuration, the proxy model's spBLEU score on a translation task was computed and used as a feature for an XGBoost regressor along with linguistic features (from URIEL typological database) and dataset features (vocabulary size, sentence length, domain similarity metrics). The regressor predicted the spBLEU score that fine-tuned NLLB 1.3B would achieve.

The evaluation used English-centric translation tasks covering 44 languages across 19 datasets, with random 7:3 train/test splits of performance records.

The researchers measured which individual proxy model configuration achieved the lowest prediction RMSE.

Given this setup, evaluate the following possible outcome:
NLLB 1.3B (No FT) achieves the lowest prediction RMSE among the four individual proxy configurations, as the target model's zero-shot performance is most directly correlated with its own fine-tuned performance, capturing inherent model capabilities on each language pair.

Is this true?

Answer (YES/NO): YES